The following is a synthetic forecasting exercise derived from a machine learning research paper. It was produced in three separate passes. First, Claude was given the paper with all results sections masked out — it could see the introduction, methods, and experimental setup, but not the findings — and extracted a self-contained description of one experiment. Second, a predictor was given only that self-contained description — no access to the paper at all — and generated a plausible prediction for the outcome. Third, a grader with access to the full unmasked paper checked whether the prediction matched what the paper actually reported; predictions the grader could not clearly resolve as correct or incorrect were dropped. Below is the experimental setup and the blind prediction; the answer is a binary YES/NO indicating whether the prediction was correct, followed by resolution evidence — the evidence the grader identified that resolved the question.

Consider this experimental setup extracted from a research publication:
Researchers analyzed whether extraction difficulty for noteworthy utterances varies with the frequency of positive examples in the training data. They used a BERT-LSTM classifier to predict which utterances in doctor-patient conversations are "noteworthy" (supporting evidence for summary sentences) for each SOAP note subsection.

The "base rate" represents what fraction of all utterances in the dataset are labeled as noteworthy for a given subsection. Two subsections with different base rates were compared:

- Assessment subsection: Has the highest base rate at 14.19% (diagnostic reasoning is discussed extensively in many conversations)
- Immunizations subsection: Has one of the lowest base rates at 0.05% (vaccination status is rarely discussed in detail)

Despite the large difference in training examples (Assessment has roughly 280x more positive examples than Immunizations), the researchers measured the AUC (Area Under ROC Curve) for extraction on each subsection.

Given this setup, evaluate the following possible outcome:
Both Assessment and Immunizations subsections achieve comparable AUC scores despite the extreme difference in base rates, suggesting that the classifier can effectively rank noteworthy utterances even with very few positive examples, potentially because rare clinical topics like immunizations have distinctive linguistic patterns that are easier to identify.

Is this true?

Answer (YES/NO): NO